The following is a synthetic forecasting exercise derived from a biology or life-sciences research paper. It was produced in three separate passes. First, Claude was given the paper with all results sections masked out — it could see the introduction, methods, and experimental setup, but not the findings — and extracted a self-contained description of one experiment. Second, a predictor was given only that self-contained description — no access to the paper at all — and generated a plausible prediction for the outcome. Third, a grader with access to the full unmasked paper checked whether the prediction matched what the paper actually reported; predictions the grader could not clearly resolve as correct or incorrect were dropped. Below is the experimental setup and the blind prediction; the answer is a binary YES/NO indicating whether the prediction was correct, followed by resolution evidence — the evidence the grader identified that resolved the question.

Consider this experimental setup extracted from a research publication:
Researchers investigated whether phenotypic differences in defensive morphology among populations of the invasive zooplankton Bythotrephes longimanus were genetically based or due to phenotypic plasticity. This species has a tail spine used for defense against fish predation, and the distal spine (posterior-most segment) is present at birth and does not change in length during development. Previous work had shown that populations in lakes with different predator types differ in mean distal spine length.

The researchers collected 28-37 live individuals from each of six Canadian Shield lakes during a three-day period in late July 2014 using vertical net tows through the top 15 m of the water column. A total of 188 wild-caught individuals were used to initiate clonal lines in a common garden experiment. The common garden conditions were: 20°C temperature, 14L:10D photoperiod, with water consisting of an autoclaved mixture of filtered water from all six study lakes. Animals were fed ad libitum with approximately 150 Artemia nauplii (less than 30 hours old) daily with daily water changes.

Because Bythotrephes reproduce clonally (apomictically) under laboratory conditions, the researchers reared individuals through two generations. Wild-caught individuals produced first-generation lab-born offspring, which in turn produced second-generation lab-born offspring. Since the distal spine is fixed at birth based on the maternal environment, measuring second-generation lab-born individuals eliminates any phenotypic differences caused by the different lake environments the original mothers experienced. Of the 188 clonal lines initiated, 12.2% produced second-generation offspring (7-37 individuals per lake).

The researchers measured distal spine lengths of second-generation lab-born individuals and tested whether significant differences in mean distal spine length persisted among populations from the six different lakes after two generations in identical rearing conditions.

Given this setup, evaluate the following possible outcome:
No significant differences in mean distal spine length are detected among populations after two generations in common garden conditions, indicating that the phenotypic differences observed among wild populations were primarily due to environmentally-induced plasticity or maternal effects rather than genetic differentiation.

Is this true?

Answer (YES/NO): YES